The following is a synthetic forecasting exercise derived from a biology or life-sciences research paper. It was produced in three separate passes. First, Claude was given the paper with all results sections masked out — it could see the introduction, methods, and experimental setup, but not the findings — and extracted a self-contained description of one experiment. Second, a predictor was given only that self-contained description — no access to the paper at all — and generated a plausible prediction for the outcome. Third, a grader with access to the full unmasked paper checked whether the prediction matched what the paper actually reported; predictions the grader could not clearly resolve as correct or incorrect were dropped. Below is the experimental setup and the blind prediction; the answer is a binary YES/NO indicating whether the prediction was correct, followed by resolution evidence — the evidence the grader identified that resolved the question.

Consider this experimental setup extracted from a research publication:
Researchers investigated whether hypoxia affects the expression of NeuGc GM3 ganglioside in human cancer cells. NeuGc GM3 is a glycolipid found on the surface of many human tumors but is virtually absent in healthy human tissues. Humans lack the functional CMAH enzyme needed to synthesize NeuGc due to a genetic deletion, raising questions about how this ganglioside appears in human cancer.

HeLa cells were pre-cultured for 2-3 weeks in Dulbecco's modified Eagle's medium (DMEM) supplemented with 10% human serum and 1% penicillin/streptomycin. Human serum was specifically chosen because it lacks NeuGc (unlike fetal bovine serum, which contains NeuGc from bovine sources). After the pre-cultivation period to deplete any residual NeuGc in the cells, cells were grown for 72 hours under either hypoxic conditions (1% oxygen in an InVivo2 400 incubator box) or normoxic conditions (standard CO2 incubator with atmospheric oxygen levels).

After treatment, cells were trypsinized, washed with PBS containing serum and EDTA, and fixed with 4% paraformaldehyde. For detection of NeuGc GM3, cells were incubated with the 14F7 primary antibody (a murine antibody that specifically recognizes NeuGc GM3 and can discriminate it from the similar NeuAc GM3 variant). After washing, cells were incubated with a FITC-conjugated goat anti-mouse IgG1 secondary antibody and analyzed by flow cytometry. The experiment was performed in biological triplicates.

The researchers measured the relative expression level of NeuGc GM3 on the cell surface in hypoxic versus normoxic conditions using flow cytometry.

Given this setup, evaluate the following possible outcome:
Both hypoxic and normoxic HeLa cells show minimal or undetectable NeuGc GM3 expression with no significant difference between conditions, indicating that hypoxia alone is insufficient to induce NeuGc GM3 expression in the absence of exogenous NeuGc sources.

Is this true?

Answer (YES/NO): NO